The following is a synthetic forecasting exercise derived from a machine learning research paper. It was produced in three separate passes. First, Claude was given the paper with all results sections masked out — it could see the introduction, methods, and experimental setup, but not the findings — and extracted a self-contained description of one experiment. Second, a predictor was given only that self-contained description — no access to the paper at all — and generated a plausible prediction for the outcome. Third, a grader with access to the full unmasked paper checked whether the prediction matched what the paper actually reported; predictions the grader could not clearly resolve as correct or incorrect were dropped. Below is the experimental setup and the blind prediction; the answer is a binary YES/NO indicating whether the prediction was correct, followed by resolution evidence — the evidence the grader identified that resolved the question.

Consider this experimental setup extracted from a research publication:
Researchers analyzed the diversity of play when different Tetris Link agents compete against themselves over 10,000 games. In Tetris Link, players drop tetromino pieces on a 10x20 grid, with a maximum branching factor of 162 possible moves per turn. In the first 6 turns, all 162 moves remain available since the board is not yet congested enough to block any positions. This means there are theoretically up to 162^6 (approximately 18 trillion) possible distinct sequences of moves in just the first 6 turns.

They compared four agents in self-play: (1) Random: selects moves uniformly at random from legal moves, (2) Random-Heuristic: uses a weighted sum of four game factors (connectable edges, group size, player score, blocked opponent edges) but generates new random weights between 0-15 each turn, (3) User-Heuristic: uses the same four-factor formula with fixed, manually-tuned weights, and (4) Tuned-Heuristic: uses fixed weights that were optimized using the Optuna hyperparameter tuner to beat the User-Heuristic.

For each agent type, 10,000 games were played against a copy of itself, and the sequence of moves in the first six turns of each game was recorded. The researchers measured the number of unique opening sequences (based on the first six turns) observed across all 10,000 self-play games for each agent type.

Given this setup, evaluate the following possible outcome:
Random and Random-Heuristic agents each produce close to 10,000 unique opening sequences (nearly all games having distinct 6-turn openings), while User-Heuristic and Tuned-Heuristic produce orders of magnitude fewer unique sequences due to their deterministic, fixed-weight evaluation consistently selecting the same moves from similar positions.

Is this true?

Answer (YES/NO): NO